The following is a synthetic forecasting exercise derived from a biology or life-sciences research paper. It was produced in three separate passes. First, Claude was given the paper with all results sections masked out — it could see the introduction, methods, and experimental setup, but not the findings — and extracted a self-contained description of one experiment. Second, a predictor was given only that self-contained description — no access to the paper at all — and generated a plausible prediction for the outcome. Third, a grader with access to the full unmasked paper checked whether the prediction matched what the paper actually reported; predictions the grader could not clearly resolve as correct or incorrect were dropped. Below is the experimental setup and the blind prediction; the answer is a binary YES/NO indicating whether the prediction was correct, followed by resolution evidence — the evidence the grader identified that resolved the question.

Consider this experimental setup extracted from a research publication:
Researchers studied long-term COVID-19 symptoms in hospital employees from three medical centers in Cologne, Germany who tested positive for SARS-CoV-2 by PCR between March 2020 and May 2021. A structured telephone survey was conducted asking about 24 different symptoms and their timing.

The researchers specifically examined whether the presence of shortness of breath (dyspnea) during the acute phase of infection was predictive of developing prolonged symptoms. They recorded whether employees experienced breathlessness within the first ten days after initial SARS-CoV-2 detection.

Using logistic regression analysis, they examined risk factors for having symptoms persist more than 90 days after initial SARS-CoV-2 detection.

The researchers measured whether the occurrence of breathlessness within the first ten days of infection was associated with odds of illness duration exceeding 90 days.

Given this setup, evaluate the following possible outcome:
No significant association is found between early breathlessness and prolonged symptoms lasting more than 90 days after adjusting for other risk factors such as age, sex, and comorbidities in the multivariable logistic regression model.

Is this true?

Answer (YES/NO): NO